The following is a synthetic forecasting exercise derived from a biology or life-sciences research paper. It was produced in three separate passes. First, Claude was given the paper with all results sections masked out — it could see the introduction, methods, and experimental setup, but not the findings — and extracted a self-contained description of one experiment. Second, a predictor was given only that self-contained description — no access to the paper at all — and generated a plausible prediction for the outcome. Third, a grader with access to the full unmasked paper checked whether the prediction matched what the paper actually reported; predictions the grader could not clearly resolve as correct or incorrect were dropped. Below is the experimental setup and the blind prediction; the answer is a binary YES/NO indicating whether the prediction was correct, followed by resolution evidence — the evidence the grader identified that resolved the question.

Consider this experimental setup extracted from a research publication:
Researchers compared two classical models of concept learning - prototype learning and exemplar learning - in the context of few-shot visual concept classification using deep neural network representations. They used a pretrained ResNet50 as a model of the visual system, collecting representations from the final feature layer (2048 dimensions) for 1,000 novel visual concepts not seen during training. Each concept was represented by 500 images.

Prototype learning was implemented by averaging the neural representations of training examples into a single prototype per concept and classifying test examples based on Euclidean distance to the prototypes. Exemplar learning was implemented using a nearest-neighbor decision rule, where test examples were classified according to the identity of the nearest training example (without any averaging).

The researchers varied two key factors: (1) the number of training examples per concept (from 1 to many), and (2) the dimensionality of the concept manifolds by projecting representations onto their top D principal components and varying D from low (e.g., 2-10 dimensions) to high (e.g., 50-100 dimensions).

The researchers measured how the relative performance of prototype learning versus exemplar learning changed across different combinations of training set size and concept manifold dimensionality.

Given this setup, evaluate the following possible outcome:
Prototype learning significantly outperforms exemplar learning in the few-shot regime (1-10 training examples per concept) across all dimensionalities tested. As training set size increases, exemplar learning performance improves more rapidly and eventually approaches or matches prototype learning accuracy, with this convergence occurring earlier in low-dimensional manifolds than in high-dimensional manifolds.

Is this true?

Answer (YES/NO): NO